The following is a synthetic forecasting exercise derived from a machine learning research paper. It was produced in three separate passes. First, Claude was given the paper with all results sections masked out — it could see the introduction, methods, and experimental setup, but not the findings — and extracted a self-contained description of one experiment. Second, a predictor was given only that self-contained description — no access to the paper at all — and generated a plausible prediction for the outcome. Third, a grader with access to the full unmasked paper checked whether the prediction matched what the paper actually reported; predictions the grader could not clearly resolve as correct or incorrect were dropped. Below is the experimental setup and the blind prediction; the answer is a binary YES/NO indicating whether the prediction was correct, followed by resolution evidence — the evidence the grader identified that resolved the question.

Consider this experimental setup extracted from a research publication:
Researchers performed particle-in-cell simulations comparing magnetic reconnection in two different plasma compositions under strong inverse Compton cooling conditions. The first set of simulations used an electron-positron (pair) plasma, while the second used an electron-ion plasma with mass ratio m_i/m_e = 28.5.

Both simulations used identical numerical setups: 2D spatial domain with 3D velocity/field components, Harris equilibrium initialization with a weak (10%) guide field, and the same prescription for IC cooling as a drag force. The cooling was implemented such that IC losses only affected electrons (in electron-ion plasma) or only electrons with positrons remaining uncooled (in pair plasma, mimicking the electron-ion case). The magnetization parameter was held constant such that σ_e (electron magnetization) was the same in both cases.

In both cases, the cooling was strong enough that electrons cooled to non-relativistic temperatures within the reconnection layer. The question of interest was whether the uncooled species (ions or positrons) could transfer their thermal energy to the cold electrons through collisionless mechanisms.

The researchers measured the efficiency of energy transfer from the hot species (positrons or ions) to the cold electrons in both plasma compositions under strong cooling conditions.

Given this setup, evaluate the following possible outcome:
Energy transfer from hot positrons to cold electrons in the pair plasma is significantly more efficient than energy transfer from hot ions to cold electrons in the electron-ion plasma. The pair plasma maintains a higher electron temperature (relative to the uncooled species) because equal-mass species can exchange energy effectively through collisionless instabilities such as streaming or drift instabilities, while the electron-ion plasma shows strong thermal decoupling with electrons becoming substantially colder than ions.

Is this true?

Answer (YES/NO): NO